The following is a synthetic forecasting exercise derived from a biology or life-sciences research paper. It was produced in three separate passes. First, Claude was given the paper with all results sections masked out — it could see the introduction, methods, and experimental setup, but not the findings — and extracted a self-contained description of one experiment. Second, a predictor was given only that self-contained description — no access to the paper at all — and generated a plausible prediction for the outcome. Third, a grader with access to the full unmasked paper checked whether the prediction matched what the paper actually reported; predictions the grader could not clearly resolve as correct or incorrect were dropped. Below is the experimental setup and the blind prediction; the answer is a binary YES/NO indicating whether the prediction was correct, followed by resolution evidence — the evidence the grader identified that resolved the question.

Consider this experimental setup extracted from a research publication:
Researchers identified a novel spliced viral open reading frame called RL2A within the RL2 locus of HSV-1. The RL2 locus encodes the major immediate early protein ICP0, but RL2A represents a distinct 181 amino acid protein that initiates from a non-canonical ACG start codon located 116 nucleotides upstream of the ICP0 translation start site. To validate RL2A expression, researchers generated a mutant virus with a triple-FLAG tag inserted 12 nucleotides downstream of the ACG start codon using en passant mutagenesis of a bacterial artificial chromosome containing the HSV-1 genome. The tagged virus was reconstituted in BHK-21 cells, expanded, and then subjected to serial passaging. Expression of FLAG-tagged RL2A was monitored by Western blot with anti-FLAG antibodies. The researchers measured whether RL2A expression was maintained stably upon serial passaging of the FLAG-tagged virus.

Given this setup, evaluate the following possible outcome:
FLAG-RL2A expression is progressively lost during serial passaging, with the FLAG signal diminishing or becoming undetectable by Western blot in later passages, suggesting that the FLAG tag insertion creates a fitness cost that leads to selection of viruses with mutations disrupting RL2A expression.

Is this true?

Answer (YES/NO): YES